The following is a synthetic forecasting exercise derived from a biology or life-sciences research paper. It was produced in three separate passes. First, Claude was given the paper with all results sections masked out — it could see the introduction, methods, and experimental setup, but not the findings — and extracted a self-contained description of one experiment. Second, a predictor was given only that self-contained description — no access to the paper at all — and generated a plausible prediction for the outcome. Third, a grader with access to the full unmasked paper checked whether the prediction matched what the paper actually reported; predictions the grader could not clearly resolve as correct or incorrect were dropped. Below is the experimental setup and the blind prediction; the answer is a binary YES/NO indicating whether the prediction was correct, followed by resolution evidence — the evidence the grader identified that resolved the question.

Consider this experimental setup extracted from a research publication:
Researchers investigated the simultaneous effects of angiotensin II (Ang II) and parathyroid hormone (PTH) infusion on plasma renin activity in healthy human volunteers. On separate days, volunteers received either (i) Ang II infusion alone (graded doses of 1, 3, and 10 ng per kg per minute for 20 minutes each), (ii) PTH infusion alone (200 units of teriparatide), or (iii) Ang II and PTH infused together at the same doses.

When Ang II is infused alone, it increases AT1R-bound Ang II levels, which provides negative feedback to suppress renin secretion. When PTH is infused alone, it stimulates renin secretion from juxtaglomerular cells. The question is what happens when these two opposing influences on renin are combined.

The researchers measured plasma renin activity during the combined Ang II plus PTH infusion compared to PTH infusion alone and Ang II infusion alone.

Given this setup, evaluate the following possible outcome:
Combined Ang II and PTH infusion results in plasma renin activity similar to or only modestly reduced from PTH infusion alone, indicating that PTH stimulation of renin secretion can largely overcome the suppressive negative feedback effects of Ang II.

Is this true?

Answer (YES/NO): NO